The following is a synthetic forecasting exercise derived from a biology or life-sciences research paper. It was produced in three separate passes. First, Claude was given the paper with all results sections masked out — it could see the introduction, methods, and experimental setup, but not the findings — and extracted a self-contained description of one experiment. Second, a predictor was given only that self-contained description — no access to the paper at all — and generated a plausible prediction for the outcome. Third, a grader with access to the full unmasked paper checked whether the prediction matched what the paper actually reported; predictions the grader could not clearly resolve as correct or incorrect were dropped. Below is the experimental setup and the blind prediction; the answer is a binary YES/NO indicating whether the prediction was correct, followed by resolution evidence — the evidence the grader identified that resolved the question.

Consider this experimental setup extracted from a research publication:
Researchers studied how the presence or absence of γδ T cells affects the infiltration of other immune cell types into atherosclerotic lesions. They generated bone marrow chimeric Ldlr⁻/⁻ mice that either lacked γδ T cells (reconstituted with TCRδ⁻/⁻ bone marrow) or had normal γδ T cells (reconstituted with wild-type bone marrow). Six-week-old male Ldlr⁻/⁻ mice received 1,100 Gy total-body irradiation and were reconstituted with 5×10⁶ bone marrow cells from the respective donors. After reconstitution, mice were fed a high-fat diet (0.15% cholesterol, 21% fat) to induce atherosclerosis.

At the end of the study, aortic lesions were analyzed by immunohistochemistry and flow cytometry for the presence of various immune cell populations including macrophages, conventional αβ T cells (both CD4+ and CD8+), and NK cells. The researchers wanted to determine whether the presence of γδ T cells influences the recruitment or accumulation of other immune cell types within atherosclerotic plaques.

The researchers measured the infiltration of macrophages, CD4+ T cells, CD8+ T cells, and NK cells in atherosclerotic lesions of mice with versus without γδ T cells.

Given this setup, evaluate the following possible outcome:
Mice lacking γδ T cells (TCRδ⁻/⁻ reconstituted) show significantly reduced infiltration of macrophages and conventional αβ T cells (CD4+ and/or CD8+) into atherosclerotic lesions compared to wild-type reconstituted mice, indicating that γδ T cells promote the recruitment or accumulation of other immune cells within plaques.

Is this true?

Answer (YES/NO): YES